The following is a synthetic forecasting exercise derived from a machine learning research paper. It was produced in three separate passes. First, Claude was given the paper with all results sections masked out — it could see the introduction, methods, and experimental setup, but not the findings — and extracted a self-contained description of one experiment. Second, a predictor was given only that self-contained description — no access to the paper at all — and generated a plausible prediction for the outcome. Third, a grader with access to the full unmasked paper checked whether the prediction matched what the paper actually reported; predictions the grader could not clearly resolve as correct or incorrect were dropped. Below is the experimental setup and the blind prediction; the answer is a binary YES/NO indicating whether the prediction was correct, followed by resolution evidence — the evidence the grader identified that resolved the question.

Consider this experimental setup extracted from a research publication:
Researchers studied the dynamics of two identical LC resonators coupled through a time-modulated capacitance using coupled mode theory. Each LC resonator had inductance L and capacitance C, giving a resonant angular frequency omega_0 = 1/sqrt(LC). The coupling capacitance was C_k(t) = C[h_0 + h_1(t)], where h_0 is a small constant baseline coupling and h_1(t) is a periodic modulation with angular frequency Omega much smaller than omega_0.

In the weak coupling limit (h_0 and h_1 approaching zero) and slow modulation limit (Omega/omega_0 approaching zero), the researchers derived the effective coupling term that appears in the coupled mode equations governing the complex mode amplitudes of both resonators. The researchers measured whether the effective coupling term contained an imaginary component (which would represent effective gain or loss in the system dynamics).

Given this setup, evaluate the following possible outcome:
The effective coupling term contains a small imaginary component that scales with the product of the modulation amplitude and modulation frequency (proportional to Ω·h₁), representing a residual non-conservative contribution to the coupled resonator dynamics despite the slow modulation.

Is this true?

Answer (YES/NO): YES